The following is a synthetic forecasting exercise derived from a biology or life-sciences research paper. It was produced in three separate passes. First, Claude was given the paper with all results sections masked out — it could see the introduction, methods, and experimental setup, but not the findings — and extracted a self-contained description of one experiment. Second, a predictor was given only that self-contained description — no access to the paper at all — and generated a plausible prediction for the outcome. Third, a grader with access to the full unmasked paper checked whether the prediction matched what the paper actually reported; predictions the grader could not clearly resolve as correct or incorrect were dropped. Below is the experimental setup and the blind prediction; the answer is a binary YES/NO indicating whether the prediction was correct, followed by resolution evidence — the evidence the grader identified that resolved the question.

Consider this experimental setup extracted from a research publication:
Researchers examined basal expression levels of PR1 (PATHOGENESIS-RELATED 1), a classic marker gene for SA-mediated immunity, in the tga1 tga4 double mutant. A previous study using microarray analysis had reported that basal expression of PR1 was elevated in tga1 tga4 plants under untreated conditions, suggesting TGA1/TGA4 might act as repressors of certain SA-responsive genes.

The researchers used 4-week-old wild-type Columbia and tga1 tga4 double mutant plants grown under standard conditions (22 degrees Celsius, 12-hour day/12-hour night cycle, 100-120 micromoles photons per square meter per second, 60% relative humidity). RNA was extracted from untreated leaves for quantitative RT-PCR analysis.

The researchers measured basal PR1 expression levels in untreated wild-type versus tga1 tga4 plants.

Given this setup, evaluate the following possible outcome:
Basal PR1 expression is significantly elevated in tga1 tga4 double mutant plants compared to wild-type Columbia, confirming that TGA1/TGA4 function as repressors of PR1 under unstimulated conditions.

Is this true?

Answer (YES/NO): NO